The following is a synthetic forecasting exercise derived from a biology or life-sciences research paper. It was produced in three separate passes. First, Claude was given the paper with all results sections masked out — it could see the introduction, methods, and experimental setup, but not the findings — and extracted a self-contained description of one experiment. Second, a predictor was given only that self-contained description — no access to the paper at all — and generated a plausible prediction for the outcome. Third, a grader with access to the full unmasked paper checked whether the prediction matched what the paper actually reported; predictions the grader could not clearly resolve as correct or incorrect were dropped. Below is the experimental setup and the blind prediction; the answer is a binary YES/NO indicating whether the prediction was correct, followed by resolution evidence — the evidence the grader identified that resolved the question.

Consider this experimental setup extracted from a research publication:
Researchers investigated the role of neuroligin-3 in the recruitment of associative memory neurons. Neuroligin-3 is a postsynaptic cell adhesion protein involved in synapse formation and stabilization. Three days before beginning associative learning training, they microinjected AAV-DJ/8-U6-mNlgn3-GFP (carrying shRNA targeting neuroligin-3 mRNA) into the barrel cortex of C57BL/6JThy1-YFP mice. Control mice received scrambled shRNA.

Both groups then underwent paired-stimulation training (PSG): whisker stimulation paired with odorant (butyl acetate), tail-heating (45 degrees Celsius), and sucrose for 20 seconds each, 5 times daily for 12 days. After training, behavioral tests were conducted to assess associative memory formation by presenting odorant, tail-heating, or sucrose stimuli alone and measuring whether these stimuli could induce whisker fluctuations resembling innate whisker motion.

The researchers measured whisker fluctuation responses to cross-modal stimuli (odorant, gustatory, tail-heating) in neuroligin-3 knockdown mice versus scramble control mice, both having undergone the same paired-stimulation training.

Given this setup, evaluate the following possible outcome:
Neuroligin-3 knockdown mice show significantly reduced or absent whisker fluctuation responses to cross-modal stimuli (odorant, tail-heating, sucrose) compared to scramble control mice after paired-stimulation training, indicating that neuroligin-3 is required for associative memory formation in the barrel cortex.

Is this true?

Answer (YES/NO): YES